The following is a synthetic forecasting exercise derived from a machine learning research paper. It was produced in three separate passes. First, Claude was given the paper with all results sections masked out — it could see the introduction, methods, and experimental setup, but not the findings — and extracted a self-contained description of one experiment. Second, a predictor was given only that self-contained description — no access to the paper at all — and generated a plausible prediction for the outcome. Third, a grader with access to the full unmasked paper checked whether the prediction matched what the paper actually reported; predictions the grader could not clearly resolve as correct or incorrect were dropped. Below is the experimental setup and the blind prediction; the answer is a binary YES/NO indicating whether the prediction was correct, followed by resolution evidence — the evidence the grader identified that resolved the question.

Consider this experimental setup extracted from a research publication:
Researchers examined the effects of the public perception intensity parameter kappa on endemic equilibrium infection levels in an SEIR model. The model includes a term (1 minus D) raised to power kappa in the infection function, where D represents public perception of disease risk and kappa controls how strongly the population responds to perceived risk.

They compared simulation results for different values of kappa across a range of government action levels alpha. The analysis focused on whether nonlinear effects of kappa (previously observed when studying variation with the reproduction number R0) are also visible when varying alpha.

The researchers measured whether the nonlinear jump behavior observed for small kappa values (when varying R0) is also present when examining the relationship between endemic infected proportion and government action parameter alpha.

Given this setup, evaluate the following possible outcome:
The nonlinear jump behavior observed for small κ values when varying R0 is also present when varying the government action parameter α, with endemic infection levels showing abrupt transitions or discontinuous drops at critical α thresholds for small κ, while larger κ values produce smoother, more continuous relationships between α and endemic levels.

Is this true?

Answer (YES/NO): NO